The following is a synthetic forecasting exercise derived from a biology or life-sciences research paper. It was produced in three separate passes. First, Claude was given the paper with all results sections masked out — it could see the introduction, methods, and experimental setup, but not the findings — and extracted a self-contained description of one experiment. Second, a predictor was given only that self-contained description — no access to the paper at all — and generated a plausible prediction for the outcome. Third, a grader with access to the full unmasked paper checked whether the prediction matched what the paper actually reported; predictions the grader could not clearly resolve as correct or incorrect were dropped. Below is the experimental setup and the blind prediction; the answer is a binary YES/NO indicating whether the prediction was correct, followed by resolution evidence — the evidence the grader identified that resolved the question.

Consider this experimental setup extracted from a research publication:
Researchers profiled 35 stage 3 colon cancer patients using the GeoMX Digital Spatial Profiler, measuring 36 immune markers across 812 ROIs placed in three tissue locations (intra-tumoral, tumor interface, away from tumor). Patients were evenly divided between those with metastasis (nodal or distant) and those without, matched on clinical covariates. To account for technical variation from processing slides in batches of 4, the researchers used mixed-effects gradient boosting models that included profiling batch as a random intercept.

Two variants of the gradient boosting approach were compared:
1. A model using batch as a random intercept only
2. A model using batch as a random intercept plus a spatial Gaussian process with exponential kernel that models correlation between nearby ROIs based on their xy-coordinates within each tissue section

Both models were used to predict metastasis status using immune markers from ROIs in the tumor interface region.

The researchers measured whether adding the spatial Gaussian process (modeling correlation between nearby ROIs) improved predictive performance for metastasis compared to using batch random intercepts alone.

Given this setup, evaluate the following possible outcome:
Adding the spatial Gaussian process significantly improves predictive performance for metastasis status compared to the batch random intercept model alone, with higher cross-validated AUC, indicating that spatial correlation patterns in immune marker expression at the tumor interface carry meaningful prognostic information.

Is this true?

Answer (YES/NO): NO